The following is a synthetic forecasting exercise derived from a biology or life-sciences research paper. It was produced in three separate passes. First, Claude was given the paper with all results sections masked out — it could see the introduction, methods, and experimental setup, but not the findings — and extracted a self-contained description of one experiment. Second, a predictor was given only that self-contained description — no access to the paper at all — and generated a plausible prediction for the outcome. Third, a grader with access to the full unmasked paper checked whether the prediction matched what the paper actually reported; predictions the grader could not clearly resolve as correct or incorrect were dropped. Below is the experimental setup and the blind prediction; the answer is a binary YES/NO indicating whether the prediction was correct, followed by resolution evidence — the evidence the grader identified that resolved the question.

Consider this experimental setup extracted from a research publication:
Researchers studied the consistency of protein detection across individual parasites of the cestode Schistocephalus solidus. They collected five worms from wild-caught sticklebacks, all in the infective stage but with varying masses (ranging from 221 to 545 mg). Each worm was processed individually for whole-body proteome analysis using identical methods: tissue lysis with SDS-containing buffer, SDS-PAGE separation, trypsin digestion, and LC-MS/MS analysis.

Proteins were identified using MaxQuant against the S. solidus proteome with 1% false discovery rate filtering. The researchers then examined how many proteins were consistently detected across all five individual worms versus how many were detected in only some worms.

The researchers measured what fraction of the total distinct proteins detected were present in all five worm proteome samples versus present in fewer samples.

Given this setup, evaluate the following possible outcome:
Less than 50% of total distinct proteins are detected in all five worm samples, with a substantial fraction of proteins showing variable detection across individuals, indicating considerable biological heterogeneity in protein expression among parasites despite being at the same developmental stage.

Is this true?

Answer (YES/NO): NO